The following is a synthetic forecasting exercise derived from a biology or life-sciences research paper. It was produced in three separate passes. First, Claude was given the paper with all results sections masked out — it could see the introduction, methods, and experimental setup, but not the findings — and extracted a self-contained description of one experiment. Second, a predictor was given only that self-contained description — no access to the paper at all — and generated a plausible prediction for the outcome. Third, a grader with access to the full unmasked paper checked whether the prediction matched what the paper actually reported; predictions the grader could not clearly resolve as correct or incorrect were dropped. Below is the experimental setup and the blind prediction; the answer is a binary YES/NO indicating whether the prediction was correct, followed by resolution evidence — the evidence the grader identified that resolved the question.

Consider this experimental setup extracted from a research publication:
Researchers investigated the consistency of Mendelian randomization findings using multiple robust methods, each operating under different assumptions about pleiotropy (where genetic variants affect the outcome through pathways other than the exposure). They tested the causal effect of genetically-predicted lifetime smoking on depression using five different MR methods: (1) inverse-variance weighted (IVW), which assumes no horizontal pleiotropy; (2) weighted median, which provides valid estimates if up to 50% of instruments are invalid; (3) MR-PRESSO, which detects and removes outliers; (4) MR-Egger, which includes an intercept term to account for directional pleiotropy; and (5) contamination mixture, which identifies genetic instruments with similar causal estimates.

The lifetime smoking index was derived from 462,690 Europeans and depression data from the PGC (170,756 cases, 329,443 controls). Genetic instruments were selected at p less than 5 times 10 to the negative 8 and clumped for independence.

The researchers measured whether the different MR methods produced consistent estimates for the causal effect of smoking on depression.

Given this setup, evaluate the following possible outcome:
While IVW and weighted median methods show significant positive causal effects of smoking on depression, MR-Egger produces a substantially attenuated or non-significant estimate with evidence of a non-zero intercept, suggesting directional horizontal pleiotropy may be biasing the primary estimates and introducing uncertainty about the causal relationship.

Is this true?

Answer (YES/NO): NO